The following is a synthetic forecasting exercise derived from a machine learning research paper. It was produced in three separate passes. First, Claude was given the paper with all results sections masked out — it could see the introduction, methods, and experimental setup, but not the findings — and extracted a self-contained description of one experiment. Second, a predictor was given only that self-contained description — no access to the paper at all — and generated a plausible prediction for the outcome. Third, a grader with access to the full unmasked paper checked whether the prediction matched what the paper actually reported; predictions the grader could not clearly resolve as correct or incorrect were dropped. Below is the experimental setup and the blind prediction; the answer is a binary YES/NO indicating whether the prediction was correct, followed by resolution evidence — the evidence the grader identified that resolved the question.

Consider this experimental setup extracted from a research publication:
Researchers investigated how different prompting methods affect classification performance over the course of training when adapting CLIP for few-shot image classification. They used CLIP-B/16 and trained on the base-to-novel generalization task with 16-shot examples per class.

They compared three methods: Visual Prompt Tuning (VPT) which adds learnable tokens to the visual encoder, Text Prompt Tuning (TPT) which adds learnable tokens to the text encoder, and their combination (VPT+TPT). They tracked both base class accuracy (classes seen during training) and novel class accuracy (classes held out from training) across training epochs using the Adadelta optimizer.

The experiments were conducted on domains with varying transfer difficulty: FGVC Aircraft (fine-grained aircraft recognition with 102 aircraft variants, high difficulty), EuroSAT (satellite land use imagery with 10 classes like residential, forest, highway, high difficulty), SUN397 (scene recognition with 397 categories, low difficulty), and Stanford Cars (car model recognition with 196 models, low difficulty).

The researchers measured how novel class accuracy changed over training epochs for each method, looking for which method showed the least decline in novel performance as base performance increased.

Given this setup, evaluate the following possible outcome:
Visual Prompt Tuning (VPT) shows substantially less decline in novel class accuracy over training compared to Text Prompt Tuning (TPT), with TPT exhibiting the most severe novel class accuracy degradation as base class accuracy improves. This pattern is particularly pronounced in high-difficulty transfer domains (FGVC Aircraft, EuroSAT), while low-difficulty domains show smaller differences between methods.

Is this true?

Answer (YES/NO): NO